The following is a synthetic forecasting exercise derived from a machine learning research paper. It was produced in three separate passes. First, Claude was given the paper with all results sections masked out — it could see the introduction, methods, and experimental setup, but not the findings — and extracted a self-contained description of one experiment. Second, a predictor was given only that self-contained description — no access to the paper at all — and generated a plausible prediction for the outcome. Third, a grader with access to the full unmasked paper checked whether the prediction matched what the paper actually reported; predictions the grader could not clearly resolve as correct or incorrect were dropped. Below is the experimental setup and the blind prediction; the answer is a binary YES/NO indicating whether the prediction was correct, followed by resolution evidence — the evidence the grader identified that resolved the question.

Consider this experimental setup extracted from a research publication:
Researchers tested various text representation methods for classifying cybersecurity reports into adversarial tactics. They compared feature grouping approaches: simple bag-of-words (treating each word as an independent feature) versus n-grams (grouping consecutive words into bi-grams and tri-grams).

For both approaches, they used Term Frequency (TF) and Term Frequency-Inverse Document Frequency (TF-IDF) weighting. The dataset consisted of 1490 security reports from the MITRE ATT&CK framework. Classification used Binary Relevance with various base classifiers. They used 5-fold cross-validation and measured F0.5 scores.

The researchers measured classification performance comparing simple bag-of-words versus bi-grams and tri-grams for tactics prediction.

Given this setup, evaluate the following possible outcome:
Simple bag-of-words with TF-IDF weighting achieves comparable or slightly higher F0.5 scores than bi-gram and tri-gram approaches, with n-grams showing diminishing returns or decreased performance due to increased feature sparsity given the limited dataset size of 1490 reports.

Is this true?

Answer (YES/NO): YES